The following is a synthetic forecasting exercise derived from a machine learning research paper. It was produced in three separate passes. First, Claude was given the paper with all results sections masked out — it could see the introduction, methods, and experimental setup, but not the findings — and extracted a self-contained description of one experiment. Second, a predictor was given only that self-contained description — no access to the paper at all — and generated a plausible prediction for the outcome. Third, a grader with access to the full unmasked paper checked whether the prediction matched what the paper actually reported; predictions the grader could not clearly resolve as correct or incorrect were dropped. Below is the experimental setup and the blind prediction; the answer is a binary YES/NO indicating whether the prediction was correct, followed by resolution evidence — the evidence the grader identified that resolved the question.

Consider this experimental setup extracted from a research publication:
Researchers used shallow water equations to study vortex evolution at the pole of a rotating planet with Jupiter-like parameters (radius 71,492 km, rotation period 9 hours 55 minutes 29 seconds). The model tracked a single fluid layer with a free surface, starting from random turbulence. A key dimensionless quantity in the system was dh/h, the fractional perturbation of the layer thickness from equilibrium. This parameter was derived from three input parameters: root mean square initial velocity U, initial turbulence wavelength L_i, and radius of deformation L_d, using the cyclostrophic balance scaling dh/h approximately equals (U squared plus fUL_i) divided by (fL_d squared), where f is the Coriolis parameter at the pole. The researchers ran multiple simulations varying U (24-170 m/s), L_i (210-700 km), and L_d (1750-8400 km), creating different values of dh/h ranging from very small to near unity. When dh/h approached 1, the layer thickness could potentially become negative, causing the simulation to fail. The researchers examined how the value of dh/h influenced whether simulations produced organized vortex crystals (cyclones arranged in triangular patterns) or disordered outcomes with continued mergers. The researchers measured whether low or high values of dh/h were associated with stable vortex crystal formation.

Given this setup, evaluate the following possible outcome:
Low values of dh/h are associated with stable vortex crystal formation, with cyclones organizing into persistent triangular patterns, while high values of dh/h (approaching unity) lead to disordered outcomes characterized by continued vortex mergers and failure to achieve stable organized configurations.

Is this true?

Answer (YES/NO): YES